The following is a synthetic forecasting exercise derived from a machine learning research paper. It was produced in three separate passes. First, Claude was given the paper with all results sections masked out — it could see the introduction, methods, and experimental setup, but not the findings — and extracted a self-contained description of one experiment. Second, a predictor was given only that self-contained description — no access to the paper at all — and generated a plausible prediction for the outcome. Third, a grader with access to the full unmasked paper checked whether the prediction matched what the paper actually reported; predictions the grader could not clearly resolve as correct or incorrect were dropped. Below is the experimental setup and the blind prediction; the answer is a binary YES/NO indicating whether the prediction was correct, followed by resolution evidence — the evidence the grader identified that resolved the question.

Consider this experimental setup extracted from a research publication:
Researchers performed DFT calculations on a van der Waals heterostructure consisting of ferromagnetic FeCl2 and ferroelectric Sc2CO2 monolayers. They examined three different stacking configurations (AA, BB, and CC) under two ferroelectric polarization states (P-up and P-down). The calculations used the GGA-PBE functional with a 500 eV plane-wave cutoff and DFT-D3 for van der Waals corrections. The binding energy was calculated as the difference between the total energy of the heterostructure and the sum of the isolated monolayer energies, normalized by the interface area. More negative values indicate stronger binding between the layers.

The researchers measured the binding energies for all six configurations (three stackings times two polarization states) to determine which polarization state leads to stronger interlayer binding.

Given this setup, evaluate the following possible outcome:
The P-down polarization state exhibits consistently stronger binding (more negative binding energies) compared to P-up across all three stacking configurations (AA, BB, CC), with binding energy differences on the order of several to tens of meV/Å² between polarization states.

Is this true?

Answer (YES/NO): YES